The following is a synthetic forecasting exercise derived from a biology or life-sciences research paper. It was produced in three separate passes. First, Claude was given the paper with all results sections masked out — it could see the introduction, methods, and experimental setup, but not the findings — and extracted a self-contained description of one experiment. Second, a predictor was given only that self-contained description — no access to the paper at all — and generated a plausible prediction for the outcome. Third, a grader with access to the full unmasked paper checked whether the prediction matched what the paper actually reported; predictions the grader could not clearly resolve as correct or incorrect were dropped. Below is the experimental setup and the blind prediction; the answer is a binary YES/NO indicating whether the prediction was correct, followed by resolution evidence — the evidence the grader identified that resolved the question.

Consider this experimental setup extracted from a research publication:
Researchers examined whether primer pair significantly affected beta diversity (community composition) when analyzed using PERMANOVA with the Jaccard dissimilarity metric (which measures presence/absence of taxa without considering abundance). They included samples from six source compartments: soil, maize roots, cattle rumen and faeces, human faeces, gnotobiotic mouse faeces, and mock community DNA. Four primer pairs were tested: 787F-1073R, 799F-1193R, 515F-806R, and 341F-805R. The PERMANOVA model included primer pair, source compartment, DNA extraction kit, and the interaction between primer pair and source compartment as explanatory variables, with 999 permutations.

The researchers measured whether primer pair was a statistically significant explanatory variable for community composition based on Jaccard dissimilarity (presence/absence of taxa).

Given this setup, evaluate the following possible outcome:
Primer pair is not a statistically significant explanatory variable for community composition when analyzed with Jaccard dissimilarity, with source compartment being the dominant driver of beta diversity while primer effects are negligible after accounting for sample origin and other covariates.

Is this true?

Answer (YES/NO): NO